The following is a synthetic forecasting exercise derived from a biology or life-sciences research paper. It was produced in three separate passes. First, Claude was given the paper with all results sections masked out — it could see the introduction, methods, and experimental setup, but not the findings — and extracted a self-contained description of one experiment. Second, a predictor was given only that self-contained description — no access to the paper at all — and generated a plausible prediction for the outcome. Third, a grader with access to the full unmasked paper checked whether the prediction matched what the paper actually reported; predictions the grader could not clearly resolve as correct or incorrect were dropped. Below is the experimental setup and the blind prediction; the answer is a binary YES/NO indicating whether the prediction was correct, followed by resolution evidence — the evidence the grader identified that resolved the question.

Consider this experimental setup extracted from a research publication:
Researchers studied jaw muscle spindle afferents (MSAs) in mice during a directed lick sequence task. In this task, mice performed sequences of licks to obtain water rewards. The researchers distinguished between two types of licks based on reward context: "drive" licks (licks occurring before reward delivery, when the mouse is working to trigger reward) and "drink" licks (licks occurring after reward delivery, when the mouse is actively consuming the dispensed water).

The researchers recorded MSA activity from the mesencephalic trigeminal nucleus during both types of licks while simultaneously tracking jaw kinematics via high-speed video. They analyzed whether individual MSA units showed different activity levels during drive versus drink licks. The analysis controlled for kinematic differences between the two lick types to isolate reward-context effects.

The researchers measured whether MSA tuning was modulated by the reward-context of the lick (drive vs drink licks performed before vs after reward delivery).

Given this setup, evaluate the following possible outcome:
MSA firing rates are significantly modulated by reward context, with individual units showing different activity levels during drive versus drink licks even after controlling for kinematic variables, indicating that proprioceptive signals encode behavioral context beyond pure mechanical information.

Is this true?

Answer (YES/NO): YES